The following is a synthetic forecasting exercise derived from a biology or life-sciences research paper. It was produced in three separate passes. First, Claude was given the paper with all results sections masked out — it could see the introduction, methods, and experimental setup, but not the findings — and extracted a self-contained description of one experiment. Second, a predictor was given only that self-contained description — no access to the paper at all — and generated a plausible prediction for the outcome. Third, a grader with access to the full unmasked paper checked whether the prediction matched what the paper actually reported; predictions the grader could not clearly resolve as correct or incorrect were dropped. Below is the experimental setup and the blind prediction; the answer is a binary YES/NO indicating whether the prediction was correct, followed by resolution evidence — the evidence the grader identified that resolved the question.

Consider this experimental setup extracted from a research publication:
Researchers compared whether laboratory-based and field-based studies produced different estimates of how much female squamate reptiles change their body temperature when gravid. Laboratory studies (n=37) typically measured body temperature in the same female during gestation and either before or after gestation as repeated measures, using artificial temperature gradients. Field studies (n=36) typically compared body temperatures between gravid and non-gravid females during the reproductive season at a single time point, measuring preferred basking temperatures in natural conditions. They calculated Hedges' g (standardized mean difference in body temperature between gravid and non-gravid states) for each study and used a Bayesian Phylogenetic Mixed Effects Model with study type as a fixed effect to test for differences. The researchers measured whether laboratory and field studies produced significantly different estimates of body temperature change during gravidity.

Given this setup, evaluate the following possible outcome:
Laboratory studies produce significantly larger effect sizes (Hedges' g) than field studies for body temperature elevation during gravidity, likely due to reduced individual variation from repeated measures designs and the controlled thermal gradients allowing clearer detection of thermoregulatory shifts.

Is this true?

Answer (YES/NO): NO